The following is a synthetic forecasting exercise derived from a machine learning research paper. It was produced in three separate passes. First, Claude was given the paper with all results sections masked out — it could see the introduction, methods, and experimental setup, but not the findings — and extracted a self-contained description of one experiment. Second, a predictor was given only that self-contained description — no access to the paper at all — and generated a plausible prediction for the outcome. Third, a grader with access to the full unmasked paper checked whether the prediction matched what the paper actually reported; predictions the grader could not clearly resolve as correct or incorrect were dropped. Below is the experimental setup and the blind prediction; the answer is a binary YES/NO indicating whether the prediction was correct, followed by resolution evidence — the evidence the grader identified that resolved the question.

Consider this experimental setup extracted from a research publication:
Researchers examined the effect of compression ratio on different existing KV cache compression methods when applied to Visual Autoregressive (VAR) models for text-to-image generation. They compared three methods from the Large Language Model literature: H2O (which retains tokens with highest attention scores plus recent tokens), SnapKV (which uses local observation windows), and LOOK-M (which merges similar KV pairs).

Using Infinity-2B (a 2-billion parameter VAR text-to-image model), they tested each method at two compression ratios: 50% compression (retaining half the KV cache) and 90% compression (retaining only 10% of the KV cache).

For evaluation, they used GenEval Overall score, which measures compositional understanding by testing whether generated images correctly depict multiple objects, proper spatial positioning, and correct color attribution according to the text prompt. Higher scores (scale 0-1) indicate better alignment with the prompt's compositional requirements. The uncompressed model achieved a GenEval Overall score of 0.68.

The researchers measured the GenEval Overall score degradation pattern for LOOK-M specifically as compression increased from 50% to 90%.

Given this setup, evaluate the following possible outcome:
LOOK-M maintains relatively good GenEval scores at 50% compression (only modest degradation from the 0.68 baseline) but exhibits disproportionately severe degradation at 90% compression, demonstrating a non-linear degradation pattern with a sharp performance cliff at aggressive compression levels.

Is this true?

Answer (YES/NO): YES